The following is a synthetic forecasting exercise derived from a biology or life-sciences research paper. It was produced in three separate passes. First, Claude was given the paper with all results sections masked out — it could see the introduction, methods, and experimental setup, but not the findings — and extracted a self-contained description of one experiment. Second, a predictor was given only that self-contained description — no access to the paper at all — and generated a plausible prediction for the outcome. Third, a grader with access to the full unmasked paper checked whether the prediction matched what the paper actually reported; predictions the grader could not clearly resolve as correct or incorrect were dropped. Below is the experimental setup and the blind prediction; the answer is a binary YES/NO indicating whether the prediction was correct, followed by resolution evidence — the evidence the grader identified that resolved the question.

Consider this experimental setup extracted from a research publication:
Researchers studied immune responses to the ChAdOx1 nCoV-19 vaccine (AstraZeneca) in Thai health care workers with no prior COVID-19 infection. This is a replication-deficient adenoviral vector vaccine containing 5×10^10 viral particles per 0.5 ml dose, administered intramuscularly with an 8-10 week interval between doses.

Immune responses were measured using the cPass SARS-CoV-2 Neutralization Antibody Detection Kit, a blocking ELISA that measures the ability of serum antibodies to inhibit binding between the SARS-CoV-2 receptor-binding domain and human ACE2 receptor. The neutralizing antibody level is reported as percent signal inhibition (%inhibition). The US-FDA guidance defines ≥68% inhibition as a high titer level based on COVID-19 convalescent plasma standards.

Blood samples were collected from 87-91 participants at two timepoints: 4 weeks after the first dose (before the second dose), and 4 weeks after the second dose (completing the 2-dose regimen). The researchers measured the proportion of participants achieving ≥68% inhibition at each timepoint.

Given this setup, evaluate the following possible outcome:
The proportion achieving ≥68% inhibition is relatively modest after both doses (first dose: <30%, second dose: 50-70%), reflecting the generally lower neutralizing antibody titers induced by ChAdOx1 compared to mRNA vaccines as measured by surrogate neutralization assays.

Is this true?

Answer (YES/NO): NO